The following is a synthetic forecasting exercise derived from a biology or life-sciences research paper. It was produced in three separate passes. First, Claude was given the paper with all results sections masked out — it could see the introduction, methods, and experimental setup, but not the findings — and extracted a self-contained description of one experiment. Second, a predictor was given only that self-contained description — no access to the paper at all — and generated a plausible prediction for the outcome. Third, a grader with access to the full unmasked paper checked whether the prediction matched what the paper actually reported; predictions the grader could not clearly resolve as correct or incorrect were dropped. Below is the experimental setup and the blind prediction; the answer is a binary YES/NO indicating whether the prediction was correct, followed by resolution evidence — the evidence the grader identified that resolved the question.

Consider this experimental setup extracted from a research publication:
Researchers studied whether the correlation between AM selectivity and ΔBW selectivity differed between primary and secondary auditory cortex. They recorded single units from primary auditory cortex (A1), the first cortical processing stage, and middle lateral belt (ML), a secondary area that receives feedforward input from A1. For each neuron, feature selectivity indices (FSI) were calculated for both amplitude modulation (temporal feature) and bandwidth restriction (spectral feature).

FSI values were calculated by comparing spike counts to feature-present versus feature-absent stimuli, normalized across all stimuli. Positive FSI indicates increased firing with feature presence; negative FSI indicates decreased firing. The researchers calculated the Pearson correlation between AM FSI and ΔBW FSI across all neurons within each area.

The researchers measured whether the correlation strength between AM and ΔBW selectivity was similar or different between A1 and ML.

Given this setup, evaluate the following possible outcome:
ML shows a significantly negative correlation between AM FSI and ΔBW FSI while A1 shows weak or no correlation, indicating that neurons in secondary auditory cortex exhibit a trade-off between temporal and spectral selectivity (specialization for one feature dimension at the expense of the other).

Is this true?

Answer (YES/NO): NO